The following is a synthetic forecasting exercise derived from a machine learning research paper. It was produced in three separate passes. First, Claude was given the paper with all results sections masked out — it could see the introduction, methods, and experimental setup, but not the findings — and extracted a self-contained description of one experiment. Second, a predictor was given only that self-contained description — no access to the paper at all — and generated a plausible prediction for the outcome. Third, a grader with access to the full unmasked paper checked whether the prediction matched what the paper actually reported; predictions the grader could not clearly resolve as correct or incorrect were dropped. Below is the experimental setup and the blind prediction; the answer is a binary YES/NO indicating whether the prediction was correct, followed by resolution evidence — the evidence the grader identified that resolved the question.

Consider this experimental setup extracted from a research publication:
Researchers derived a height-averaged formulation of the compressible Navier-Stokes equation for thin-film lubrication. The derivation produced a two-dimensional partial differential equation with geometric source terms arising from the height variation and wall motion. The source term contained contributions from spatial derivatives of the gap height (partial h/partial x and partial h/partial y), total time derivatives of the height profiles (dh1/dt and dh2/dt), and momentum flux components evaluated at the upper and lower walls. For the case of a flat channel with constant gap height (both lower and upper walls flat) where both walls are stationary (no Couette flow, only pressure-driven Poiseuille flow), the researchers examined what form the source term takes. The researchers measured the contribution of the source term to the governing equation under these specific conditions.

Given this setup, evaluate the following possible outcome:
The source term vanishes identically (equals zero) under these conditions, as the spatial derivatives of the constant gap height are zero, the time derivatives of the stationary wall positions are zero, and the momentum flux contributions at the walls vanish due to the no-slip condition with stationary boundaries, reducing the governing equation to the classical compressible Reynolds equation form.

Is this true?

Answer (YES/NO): YES